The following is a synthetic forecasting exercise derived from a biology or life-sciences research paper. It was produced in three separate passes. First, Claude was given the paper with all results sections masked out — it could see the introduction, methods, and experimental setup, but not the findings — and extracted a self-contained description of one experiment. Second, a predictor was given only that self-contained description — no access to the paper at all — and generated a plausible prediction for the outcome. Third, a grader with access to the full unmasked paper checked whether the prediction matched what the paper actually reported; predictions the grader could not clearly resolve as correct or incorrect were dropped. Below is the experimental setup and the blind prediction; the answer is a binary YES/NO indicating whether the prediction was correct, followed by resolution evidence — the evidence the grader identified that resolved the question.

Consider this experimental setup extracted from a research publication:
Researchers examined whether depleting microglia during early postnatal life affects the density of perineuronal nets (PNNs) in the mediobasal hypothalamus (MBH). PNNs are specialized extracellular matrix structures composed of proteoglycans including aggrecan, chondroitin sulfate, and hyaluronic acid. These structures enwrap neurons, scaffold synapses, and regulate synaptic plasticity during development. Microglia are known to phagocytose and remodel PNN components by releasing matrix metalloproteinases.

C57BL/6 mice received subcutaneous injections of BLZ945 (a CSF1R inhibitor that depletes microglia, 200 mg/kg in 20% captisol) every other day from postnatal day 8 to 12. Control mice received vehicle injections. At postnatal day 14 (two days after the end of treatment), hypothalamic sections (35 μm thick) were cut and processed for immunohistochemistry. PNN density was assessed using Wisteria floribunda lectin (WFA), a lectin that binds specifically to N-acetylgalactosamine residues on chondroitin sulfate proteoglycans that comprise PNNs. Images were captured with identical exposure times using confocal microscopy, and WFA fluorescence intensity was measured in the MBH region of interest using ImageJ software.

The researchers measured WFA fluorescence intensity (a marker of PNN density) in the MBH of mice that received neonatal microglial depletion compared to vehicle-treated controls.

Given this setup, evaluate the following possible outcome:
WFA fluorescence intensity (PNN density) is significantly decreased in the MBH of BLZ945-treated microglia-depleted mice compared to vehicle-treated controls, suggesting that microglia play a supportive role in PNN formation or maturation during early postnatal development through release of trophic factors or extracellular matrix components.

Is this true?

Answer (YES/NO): NO